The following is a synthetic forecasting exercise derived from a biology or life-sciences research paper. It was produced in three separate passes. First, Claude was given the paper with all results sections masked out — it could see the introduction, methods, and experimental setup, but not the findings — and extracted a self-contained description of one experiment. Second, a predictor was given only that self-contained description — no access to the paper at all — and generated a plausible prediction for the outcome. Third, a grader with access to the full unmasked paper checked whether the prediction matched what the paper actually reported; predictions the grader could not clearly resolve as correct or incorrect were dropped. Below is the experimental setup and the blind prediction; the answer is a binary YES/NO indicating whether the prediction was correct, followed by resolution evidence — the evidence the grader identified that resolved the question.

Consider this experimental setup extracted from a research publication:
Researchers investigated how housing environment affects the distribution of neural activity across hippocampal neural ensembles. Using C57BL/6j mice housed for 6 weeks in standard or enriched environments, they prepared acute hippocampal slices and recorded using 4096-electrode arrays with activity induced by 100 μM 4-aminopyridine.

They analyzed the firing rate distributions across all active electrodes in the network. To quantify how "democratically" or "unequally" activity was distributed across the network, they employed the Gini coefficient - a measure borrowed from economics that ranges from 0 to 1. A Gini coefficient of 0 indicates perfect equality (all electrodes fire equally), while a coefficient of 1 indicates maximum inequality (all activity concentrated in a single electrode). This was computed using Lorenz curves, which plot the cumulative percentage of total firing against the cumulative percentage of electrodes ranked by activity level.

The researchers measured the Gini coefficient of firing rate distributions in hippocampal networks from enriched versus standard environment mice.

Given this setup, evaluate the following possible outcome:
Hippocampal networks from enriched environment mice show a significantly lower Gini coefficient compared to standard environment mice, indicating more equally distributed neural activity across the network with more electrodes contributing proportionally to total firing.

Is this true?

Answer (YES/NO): YES